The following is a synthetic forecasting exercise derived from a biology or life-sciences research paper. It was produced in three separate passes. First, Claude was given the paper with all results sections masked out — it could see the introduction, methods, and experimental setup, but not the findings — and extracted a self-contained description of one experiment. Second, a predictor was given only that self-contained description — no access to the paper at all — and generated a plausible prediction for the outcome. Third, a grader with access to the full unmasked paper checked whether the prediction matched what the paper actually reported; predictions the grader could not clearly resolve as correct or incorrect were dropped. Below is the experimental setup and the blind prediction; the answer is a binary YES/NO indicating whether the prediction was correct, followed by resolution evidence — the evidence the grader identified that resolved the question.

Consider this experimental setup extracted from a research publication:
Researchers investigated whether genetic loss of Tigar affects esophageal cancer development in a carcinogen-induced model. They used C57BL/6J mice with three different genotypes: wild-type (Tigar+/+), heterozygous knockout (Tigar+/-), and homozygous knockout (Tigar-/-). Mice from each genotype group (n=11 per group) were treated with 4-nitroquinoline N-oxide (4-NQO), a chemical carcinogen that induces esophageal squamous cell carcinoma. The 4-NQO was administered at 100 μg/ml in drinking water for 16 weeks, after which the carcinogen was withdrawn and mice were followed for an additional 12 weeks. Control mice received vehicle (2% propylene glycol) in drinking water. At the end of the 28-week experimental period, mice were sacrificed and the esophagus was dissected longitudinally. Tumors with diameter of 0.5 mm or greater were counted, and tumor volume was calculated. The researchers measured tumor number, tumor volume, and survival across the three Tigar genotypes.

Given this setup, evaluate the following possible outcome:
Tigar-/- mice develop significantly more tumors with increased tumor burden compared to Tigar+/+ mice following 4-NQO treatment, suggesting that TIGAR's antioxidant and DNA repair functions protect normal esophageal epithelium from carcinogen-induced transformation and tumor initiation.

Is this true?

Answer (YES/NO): NO